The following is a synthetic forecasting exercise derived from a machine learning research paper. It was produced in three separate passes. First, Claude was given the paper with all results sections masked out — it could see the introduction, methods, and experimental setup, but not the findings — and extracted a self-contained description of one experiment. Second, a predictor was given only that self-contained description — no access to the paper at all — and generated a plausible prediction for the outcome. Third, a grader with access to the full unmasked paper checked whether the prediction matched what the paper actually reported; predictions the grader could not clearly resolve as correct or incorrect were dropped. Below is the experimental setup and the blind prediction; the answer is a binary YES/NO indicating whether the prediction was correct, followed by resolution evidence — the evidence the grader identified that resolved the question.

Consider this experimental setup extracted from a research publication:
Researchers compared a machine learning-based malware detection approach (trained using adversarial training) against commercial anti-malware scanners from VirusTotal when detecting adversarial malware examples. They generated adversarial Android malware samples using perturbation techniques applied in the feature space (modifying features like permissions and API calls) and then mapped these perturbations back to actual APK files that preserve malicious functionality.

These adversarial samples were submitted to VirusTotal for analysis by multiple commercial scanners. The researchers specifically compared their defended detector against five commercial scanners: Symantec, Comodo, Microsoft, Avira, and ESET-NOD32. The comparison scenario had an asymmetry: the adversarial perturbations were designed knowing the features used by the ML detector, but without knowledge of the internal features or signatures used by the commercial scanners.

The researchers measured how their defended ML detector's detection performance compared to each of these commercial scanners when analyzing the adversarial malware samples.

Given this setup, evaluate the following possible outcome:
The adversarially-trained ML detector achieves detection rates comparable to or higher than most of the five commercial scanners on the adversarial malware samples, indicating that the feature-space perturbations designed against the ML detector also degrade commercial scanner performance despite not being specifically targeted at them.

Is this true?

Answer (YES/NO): YES